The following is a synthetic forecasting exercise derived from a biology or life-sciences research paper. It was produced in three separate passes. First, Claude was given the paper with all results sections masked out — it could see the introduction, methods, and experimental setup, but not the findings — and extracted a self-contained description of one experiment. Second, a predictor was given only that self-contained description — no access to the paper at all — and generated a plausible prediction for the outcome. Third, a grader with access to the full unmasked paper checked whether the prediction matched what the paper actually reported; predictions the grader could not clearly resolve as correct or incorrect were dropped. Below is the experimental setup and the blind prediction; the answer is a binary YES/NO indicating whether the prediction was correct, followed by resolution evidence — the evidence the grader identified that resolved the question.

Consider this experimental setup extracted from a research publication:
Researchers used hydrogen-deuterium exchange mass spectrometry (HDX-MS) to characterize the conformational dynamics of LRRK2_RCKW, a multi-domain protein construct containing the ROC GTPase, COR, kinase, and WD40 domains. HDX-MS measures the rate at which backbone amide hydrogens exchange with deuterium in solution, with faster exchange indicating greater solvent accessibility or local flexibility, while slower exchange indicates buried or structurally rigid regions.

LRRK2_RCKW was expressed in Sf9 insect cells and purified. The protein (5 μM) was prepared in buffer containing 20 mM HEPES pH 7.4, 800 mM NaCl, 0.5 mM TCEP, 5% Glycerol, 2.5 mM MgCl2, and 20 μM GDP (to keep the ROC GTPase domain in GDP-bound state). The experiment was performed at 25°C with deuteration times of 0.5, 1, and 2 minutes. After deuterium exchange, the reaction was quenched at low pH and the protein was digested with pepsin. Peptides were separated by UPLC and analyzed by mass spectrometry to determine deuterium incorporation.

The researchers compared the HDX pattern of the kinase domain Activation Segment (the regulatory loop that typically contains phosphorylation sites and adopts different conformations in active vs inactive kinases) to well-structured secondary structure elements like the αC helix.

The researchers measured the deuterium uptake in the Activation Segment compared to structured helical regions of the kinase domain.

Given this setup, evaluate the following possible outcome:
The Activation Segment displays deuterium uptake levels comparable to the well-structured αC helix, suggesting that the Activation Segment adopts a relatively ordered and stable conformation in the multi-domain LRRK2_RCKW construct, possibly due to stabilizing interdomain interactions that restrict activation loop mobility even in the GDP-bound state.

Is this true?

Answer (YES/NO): NO